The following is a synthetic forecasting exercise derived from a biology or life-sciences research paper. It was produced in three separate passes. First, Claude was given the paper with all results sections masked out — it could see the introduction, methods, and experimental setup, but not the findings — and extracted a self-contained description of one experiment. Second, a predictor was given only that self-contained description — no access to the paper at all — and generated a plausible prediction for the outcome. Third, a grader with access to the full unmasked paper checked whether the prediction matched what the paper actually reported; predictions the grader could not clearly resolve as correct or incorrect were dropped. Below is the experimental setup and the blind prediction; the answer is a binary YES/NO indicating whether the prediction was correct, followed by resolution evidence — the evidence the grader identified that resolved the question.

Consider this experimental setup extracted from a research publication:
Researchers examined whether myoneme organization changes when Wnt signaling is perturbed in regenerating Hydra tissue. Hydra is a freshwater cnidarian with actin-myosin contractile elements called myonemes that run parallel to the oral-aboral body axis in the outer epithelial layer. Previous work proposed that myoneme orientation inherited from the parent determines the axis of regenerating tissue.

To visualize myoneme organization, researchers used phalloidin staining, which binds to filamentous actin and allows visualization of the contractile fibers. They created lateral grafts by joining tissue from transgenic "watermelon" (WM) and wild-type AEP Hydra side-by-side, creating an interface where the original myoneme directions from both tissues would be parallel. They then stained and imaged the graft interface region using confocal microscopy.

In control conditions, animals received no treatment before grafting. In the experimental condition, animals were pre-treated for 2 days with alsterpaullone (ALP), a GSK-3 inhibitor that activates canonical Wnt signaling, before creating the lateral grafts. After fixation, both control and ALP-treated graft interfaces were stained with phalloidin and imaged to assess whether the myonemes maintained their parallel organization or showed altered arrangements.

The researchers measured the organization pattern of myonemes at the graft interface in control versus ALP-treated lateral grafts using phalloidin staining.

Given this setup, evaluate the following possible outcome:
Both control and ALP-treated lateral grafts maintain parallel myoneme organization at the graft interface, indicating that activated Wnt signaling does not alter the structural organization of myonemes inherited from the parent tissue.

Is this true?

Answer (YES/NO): NO